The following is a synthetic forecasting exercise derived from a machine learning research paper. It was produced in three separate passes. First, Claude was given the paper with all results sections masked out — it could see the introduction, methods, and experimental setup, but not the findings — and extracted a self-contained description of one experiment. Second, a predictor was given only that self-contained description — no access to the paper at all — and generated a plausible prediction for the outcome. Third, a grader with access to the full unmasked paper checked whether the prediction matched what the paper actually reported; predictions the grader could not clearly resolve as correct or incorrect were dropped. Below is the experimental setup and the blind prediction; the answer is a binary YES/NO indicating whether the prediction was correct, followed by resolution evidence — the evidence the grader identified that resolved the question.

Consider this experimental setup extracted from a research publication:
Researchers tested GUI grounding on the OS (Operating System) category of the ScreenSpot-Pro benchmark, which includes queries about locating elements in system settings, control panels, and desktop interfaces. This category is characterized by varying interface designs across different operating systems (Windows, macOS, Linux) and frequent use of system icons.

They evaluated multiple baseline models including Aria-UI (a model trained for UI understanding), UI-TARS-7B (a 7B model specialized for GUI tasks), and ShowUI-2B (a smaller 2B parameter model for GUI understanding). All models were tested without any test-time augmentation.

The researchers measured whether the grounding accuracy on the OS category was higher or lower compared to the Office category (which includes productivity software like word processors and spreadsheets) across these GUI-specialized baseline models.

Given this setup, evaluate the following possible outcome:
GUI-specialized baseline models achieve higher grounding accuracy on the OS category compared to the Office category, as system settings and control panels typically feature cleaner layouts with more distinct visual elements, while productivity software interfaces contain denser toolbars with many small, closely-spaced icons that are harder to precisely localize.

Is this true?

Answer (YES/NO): NO